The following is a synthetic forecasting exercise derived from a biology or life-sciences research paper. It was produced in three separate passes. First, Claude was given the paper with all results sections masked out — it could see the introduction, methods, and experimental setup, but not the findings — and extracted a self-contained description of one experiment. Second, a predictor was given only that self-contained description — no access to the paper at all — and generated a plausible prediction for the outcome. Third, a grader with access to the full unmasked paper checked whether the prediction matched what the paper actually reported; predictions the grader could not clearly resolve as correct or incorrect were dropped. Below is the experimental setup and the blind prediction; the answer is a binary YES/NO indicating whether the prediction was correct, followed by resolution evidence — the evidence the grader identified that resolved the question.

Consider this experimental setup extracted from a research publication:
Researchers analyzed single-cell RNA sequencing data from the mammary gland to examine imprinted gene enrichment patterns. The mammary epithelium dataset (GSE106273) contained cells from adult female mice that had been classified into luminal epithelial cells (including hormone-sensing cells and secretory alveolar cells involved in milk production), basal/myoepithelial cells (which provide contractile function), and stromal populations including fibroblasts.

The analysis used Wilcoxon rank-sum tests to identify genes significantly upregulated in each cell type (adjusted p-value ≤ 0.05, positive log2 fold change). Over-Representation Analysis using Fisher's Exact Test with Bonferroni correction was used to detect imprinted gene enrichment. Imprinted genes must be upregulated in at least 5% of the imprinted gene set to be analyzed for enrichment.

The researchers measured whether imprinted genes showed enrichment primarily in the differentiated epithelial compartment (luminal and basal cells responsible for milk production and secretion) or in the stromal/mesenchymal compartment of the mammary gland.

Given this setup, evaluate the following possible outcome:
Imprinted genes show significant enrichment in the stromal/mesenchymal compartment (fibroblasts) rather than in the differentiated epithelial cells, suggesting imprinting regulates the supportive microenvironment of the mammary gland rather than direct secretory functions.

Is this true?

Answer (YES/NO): NO